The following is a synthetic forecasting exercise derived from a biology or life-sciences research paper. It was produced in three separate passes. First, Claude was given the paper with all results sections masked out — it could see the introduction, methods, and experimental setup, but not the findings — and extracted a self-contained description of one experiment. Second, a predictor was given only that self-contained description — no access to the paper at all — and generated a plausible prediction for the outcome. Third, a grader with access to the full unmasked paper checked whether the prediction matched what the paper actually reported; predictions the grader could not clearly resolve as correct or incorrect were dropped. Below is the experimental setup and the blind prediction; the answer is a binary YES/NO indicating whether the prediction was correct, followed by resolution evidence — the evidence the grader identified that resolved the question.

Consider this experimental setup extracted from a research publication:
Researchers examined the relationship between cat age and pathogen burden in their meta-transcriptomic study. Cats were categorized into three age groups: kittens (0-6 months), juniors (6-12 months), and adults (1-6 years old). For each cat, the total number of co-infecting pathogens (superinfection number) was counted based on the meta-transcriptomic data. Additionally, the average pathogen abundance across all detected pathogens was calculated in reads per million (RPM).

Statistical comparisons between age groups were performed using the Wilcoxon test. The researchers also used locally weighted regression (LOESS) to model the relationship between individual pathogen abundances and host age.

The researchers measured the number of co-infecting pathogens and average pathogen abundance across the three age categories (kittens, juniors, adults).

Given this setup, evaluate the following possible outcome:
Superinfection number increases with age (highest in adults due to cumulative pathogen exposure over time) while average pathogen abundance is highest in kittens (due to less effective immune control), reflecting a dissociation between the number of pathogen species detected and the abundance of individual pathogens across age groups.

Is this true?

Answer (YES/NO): NO